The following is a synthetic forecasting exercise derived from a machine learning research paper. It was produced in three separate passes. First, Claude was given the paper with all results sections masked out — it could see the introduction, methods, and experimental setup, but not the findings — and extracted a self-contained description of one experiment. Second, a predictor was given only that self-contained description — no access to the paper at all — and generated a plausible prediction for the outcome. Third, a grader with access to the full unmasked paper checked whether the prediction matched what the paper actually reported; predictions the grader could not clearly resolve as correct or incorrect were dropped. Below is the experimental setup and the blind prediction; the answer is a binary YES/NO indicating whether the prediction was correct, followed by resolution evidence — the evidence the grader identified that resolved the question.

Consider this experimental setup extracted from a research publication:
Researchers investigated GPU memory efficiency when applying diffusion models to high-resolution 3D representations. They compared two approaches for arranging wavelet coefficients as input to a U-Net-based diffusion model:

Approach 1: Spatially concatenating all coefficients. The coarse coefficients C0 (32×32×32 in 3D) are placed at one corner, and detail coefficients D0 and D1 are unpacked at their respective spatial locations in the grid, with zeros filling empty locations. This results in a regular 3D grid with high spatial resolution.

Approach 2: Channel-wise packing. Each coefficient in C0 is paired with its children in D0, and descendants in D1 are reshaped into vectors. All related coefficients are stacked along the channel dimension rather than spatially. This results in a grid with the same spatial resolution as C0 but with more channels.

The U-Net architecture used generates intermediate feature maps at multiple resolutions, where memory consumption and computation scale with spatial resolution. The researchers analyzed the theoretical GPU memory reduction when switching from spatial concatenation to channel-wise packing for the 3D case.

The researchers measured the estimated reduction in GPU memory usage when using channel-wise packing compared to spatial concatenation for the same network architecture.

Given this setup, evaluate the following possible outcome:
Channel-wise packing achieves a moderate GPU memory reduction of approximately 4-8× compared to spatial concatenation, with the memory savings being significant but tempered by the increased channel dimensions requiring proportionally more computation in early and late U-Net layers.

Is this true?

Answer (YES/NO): NO